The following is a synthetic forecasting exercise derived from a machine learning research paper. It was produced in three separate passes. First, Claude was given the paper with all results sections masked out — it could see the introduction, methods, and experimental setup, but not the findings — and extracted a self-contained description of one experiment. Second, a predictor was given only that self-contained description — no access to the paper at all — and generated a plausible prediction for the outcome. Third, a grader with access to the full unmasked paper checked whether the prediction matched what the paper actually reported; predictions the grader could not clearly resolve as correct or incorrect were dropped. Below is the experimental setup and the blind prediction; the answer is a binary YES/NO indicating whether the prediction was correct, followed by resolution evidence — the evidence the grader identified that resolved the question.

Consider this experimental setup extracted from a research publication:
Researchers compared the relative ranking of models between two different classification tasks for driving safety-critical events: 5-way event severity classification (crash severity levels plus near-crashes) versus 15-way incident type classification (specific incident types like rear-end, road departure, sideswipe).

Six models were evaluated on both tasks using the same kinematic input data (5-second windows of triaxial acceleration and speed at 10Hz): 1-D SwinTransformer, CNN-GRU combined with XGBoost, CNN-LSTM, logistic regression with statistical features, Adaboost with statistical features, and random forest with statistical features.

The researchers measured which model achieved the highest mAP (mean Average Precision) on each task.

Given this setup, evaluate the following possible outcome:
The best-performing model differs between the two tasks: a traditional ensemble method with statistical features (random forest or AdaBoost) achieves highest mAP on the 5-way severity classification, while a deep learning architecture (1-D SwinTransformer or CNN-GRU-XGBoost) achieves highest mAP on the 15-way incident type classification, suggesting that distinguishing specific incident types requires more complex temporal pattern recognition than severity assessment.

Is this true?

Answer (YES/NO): NO